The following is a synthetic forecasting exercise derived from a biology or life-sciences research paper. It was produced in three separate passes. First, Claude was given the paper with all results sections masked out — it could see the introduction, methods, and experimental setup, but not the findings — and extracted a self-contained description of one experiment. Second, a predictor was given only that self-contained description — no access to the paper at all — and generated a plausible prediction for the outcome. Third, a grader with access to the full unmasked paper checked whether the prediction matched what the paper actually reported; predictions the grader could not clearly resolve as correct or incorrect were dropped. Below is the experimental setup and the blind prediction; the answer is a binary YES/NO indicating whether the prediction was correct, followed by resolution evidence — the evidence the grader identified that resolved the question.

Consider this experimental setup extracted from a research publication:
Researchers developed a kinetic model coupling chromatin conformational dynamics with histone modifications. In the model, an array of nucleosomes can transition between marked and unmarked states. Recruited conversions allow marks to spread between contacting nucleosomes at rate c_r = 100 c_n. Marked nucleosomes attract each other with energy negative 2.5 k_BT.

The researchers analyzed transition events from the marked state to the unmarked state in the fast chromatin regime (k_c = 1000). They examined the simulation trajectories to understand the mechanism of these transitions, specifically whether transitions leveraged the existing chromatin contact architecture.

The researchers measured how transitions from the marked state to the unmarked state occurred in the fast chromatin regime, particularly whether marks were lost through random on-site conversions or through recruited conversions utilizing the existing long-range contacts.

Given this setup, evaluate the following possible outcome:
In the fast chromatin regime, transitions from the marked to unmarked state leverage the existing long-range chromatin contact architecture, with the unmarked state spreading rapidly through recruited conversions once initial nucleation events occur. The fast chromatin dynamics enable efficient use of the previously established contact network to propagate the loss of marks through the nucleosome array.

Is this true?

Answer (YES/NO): YES